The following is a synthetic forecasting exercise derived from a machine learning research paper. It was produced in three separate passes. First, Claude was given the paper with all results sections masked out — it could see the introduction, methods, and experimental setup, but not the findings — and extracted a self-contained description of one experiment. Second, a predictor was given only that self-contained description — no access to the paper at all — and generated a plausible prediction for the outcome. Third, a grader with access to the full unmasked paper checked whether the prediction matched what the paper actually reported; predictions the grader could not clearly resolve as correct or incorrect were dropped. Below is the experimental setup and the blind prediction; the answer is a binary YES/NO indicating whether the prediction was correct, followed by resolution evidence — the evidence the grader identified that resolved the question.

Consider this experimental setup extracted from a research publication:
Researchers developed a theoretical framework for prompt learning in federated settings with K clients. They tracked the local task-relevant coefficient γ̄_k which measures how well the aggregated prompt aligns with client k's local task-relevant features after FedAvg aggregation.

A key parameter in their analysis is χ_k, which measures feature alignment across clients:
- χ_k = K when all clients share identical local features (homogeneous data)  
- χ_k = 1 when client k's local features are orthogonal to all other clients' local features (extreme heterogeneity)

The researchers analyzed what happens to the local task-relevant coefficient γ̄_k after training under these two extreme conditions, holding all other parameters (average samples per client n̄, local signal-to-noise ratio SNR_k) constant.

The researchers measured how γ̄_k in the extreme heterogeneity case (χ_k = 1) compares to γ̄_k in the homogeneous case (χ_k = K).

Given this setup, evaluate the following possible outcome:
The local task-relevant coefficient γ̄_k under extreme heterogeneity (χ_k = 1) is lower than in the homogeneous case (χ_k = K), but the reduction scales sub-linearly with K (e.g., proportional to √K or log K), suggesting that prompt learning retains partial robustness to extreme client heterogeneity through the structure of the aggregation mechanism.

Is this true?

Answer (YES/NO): NO